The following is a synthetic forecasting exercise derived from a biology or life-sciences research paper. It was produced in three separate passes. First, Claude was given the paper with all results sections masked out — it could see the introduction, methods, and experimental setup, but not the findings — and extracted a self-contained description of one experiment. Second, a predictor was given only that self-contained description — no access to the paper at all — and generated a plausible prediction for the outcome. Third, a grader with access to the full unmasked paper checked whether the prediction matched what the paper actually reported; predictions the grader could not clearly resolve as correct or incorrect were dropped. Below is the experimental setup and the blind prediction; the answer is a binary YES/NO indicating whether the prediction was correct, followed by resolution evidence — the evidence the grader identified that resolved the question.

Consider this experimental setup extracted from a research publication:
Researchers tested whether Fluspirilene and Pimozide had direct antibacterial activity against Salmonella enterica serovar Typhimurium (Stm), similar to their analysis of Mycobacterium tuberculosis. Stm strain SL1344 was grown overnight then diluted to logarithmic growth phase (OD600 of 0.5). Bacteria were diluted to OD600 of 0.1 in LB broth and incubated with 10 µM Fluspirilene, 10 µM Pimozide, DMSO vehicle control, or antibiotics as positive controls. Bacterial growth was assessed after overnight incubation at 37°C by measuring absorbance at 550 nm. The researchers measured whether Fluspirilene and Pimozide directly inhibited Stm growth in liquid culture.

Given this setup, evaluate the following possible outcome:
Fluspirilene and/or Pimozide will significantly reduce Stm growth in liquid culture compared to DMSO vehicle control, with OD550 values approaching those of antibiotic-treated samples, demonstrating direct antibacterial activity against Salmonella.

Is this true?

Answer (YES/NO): NO